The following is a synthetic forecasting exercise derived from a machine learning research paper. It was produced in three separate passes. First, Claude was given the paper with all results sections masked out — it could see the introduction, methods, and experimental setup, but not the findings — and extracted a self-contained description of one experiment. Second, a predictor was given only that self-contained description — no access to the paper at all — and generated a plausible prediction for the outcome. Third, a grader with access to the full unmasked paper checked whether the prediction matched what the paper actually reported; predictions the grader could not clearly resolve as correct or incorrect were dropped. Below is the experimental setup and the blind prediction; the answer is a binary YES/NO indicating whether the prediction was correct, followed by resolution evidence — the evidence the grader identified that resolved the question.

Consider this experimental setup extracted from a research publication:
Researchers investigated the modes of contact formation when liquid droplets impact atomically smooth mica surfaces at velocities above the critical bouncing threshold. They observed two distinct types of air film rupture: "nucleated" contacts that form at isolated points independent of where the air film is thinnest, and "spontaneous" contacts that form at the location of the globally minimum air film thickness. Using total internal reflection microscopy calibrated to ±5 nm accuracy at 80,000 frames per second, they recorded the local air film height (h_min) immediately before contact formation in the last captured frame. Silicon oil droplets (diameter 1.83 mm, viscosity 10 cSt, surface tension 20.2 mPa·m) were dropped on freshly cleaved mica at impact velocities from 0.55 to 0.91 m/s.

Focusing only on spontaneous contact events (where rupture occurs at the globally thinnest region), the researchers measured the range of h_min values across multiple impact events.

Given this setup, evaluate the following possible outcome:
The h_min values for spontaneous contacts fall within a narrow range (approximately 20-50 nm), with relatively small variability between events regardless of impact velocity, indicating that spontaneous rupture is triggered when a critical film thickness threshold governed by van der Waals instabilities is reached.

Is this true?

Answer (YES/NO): NO